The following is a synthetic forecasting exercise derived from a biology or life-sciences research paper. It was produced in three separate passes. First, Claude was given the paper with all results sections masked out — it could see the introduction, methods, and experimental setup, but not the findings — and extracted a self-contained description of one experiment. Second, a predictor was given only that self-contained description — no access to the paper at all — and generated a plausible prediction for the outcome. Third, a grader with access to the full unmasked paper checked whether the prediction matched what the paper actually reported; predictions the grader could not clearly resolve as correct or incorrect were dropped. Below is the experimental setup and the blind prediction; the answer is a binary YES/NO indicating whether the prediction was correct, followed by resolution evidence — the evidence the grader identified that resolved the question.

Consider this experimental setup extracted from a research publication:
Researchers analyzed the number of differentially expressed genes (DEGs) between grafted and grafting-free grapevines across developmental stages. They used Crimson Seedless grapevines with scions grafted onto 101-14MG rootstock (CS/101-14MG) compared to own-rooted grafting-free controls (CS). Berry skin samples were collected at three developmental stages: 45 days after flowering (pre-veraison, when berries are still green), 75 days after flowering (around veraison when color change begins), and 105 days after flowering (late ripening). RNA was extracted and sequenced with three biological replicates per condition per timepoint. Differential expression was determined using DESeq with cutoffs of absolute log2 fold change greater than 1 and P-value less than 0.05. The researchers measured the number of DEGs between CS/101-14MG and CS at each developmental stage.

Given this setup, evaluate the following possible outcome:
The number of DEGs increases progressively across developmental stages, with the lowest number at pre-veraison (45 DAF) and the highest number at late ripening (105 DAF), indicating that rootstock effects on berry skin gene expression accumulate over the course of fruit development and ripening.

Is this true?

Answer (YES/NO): NO